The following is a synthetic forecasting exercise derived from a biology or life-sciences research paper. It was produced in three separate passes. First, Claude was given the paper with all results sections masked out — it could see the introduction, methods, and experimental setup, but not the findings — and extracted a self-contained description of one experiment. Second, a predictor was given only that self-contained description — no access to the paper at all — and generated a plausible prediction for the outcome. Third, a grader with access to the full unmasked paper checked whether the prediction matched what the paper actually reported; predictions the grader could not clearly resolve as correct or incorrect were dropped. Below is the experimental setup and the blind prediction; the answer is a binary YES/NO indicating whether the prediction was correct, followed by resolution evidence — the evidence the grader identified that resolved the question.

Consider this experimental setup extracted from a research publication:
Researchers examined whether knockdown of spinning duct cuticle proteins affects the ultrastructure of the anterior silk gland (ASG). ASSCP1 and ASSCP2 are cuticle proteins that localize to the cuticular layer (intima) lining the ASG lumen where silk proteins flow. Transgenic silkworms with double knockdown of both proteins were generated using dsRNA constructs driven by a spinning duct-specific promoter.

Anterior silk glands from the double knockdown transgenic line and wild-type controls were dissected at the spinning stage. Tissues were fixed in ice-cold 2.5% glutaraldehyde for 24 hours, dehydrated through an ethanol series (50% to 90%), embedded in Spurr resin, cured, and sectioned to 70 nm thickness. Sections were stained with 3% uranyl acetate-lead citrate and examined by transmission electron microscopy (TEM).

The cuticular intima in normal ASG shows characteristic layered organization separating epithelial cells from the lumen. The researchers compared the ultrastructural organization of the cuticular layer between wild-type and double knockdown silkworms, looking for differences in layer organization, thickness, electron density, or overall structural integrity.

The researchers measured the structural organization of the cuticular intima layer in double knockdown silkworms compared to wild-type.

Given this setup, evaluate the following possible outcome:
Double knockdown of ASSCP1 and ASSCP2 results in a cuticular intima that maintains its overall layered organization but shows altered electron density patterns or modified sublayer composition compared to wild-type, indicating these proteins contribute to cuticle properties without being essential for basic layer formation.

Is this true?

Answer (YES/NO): NO